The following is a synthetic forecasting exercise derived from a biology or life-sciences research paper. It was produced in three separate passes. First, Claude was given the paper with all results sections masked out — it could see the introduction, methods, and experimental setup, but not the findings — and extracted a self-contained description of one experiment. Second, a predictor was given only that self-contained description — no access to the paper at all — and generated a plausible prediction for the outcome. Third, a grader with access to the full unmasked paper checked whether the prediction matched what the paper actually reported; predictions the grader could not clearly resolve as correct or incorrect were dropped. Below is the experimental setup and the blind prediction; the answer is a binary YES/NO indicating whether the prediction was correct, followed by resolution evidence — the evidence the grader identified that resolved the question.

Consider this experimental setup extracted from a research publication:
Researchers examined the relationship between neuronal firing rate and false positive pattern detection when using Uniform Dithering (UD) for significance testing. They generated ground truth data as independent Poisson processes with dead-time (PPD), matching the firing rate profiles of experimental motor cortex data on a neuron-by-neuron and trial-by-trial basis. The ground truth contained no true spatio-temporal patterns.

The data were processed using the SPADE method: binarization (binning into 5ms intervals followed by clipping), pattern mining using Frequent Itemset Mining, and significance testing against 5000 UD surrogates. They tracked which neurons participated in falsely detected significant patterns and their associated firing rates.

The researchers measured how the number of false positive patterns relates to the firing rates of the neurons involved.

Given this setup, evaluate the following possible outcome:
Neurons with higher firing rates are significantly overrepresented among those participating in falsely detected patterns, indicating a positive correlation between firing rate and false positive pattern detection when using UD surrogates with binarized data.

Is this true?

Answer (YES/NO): YES